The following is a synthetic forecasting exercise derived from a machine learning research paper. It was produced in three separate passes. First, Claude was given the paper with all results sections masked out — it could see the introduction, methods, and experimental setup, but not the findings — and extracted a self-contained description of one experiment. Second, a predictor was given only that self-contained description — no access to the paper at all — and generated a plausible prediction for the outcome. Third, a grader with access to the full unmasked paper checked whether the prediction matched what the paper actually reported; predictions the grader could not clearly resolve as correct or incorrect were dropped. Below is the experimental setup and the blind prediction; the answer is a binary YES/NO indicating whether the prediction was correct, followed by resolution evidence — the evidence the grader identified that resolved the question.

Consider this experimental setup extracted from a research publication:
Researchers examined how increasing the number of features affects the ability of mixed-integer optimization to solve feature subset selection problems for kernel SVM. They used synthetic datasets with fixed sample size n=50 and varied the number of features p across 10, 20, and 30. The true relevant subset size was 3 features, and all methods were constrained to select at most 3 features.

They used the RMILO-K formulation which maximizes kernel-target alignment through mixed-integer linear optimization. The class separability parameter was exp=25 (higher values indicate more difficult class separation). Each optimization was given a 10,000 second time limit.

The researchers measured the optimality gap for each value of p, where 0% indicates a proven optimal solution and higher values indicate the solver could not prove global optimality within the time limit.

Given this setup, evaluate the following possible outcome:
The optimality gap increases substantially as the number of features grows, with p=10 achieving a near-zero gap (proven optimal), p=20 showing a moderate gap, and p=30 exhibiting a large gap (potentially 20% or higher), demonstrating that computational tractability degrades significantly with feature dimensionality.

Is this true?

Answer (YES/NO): NO